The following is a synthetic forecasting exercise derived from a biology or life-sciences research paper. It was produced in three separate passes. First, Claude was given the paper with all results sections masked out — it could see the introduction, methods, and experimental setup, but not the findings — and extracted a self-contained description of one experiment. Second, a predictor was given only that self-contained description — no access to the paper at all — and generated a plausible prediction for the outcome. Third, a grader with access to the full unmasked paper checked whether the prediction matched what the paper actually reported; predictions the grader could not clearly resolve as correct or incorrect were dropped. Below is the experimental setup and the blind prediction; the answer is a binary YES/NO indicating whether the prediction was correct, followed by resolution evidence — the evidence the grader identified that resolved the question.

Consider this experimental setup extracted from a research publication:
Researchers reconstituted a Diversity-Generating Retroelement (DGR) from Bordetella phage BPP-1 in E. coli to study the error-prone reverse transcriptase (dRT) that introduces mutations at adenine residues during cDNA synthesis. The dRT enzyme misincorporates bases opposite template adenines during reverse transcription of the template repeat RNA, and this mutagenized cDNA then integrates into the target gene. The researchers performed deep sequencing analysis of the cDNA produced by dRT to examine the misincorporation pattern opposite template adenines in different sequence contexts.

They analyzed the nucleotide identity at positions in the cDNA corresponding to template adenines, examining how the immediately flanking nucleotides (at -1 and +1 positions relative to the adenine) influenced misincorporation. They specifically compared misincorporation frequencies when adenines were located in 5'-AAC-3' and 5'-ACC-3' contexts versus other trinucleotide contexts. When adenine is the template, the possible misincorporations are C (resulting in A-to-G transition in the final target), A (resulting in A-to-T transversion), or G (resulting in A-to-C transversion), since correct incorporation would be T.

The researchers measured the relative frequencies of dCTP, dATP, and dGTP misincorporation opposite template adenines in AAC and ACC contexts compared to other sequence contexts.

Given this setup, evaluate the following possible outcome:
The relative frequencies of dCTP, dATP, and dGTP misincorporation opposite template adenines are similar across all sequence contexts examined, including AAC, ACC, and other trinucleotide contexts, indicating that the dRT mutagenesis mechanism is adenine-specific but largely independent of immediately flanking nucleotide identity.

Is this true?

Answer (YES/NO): NO